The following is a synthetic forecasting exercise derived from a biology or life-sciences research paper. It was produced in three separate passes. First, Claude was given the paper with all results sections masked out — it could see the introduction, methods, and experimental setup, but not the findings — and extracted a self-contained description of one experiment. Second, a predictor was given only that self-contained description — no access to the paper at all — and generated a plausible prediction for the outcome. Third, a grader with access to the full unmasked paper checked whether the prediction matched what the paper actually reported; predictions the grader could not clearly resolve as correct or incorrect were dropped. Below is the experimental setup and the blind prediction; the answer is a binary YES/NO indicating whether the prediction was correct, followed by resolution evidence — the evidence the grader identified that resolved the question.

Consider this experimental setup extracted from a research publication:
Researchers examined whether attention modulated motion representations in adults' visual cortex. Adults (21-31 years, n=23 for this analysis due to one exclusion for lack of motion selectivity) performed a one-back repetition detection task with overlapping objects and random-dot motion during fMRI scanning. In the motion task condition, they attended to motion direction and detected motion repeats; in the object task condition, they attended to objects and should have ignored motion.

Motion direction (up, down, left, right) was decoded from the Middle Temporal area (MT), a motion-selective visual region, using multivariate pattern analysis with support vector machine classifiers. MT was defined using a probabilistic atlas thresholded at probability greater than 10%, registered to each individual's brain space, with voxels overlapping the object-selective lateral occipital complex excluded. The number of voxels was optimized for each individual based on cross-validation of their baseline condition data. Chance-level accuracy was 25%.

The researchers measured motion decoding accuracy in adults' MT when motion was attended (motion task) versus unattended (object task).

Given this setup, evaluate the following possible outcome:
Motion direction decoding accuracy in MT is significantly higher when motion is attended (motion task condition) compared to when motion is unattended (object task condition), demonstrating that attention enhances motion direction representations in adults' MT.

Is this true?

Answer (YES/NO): YES